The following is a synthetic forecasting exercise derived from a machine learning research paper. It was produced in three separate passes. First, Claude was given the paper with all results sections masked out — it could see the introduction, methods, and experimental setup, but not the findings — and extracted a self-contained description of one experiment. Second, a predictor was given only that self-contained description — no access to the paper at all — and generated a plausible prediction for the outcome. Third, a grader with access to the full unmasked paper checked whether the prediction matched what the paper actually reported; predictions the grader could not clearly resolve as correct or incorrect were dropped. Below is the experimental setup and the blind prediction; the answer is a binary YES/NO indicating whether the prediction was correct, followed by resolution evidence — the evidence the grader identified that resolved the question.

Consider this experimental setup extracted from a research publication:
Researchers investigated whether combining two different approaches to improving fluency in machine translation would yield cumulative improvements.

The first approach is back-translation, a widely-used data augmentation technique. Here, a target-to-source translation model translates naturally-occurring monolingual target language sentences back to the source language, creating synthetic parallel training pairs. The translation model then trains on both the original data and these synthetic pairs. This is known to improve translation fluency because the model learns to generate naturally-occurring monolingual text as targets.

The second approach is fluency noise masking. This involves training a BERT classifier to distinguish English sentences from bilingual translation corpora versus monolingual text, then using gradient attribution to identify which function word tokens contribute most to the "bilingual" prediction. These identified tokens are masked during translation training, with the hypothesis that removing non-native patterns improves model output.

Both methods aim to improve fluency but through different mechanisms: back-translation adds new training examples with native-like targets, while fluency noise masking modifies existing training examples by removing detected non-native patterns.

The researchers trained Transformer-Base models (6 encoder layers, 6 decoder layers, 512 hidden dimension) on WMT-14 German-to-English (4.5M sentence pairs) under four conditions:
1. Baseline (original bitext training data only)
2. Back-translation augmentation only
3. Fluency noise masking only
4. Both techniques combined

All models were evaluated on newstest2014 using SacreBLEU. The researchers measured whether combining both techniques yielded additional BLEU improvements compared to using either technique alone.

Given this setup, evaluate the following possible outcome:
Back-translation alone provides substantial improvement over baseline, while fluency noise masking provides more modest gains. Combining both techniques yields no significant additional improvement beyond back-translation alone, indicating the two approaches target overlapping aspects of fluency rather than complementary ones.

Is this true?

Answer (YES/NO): NO